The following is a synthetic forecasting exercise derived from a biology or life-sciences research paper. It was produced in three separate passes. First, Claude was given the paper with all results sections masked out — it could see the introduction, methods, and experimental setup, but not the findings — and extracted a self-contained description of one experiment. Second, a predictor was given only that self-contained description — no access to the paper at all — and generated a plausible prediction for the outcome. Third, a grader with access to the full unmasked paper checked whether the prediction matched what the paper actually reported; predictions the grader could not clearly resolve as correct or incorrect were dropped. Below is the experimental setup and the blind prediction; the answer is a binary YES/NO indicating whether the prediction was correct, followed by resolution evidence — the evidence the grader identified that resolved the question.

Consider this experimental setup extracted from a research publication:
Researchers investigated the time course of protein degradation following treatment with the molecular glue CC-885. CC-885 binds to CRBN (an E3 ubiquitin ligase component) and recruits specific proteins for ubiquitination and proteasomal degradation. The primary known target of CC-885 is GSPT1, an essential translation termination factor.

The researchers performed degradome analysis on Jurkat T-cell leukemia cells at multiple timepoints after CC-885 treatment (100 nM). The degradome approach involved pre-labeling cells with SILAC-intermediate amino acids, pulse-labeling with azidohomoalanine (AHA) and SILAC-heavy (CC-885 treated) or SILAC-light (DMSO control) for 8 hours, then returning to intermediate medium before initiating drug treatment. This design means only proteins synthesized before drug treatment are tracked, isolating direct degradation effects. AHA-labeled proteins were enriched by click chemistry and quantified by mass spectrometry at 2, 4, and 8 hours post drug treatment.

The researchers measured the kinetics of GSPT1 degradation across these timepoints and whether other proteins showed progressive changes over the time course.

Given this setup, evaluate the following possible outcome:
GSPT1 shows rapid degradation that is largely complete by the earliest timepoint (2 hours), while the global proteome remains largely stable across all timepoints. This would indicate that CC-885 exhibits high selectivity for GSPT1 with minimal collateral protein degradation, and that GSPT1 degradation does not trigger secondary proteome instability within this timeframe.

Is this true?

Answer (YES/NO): NO